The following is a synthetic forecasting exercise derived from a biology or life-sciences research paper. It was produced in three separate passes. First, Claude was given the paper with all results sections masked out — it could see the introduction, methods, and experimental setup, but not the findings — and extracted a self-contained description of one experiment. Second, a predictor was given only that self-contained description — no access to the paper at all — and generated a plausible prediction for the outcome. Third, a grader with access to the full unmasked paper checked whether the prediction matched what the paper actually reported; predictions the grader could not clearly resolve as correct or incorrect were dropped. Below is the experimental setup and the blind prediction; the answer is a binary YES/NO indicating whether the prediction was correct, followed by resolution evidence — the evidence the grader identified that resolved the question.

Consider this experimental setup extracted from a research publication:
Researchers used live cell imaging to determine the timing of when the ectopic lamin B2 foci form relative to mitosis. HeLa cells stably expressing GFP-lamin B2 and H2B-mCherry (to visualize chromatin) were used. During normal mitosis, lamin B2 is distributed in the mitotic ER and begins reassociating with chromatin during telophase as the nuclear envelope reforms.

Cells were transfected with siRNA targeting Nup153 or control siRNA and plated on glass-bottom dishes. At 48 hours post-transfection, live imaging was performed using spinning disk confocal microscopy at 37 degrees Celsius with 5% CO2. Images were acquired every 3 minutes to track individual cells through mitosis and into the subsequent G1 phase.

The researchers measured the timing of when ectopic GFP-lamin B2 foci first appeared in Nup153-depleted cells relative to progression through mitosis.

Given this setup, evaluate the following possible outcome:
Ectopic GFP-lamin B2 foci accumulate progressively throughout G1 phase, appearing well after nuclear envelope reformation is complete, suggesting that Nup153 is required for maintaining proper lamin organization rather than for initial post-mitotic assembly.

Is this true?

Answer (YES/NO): NO